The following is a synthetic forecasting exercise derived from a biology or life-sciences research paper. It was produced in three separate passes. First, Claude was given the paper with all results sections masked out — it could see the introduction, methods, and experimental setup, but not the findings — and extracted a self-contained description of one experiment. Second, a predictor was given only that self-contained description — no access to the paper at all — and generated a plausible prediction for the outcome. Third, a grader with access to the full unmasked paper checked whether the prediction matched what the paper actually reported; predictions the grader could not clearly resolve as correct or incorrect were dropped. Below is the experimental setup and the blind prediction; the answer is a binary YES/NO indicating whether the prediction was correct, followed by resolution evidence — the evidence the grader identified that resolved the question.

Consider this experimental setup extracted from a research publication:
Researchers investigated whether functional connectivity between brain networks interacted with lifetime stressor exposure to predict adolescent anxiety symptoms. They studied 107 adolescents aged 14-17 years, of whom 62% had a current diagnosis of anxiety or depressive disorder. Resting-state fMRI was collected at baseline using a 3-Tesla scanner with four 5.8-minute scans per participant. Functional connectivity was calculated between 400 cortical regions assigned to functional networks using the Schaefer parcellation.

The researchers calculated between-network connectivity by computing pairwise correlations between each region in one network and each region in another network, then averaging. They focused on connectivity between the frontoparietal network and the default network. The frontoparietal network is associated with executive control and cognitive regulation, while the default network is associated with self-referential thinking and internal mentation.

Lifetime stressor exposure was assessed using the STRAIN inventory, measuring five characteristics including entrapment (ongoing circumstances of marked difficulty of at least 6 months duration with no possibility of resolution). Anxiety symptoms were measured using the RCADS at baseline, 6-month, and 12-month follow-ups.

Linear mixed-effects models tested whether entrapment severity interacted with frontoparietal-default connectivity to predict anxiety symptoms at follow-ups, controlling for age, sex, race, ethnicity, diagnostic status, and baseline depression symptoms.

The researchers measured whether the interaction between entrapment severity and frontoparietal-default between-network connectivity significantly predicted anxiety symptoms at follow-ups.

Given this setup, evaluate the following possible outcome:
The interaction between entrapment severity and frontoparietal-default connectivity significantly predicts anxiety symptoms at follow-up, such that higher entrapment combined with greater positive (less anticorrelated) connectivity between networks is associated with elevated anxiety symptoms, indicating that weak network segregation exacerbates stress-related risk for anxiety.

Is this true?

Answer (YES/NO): NO